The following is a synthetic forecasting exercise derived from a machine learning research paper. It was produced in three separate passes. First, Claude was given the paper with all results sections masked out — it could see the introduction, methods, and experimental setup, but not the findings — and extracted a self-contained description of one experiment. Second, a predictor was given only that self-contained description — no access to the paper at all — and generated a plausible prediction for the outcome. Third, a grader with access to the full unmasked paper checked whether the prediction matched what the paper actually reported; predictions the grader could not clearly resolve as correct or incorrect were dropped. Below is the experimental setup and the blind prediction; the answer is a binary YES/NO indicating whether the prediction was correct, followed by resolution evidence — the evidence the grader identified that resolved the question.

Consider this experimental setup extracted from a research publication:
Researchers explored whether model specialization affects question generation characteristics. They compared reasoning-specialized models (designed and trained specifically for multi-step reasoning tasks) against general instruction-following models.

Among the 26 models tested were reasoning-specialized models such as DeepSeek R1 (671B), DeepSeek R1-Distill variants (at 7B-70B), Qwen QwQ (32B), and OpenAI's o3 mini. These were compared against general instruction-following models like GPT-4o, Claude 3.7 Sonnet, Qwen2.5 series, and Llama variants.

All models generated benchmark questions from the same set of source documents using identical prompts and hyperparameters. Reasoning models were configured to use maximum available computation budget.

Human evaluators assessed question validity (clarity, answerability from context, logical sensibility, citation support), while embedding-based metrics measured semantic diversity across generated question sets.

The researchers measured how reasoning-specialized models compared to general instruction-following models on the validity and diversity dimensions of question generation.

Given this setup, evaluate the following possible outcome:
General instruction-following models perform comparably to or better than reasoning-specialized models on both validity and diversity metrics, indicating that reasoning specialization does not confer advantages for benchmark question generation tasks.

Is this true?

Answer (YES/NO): NO